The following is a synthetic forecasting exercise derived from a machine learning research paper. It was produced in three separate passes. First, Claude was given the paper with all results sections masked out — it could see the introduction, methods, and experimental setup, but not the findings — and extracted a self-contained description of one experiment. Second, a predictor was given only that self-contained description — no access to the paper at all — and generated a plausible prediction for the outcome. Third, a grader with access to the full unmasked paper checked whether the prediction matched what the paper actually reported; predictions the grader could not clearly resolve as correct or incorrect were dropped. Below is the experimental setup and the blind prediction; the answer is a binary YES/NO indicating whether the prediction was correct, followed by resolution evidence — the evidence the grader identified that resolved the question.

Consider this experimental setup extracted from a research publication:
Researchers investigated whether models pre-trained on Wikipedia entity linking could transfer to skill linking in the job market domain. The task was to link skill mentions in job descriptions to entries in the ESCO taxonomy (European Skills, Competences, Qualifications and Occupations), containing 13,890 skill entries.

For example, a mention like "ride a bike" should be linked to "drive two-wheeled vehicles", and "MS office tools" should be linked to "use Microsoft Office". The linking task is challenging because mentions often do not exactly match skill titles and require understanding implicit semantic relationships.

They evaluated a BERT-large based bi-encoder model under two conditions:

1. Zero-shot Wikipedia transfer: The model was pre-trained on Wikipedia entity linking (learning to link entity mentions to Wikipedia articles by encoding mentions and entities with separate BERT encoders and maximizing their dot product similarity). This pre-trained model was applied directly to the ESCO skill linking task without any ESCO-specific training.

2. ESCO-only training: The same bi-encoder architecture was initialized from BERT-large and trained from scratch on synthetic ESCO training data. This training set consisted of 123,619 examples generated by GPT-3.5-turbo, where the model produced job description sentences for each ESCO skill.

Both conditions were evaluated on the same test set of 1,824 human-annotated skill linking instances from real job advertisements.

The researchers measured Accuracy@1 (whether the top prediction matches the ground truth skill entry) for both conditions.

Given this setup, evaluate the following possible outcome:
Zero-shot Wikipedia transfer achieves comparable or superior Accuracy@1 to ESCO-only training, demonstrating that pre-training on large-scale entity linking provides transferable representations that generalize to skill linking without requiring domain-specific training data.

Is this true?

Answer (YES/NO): YES